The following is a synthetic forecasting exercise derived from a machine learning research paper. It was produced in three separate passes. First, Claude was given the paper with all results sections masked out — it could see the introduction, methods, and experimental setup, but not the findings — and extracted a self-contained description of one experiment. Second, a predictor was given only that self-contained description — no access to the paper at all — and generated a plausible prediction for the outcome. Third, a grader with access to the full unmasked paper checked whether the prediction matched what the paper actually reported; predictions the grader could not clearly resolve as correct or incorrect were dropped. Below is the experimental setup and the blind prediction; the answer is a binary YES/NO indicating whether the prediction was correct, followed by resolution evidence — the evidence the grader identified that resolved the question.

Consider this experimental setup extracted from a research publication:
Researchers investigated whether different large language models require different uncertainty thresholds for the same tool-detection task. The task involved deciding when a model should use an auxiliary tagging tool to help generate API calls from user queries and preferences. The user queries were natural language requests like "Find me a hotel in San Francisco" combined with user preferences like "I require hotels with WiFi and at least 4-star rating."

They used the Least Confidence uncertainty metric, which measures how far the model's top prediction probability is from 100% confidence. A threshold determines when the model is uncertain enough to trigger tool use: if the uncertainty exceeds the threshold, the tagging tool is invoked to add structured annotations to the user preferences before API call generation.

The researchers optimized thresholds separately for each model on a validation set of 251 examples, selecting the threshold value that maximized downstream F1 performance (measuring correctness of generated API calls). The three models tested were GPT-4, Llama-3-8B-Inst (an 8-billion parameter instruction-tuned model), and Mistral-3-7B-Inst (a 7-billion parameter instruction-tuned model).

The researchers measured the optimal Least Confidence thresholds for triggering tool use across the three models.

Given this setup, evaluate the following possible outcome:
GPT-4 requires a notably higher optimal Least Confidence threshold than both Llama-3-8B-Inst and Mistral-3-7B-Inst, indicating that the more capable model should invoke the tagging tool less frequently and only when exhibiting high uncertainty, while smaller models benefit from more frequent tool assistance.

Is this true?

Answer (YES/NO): YES